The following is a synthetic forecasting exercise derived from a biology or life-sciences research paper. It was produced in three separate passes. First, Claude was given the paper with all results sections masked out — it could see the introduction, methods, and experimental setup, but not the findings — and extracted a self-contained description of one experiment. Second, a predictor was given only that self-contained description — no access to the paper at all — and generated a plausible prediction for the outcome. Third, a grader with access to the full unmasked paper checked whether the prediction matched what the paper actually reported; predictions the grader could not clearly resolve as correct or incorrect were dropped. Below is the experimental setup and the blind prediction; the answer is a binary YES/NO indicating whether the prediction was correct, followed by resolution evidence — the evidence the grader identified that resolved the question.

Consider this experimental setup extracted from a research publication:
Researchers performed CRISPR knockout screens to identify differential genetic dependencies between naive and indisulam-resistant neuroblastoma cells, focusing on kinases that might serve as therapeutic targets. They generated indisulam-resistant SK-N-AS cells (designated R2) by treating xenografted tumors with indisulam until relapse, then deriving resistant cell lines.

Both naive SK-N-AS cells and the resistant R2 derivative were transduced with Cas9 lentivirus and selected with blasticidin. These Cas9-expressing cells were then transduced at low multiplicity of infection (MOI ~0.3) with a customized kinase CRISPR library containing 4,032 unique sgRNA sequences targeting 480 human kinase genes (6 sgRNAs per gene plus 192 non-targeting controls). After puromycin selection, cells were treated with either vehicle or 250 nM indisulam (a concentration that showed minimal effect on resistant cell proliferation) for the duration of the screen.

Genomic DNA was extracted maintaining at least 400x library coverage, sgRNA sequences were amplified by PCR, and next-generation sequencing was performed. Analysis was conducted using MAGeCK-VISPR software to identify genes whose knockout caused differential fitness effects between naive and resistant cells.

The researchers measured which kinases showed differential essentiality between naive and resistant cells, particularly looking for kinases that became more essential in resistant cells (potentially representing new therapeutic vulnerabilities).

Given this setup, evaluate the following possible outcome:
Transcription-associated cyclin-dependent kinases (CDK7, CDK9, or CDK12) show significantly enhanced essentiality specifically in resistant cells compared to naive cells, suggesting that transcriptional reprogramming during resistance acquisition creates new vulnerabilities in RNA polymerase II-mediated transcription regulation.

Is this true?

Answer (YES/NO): NO